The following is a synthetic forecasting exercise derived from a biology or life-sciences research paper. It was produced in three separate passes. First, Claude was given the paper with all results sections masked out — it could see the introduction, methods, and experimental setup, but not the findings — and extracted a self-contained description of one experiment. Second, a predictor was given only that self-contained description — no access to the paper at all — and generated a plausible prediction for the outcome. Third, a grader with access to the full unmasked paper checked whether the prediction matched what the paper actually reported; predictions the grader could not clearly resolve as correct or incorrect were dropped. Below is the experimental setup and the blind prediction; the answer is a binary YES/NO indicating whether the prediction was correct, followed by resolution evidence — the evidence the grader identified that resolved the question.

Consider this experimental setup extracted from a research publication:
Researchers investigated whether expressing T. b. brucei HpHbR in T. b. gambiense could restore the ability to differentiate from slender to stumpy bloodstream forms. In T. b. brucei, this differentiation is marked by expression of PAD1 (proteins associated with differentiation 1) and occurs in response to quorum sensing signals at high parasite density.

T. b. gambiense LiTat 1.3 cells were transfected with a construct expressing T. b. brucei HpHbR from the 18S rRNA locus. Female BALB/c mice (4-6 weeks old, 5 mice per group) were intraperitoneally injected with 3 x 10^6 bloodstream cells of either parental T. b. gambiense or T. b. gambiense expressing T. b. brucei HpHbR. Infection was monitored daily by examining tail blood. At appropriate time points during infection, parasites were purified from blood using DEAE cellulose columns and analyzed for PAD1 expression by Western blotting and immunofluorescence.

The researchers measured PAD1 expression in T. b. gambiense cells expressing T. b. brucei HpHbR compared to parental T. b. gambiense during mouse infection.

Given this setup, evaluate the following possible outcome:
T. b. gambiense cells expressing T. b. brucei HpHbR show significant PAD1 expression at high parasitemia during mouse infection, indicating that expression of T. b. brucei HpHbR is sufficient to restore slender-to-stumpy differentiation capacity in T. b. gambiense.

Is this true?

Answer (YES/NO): YES